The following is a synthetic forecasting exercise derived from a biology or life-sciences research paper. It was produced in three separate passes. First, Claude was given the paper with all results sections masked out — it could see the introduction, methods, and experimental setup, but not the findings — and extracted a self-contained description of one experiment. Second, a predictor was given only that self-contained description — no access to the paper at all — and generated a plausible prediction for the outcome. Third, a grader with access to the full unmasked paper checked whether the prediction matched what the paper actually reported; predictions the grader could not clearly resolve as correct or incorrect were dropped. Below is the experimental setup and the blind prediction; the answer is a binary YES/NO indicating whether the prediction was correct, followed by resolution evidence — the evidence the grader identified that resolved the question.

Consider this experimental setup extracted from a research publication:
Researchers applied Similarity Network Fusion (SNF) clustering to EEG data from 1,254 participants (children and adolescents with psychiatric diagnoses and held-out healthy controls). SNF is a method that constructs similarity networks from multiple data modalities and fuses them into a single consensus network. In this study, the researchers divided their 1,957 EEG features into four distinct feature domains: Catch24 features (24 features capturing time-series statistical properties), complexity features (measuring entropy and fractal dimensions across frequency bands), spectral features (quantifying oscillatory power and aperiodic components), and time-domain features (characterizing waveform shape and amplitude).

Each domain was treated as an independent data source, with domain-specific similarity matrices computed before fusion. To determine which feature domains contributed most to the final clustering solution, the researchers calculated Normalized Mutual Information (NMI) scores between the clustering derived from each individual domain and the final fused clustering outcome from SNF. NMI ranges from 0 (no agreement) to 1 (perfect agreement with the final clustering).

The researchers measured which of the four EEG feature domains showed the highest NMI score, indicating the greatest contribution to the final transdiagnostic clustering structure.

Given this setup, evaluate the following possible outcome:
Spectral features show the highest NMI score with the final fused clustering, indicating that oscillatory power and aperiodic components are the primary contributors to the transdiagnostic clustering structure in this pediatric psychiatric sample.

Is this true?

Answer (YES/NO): YES